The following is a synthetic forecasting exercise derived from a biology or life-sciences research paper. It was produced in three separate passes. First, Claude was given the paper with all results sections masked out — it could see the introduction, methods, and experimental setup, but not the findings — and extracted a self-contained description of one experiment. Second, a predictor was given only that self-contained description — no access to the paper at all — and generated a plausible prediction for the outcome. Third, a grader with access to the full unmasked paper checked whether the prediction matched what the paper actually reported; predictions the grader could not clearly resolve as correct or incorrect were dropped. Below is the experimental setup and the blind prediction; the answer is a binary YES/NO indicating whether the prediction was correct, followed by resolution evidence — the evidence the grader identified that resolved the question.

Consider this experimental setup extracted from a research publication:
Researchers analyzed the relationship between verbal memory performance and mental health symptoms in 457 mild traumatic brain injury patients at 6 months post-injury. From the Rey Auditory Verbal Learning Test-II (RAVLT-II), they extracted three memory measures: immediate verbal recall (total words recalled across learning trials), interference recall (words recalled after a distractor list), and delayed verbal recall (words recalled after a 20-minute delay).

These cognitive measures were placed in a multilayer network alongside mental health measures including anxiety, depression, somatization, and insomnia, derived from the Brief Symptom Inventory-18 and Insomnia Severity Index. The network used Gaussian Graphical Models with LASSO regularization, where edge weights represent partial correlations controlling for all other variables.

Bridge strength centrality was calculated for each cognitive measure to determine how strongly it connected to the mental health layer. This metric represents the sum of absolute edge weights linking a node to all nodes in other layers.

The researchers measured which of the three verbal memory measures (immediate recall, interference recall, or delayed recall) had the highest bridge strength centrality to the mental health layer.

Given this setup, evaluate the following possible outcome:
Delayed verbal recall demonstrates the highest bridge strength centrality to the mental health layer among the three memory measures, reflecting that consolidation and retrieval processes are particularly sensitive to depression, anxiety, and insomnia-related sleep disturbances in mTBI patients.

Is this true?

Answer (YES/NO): NO